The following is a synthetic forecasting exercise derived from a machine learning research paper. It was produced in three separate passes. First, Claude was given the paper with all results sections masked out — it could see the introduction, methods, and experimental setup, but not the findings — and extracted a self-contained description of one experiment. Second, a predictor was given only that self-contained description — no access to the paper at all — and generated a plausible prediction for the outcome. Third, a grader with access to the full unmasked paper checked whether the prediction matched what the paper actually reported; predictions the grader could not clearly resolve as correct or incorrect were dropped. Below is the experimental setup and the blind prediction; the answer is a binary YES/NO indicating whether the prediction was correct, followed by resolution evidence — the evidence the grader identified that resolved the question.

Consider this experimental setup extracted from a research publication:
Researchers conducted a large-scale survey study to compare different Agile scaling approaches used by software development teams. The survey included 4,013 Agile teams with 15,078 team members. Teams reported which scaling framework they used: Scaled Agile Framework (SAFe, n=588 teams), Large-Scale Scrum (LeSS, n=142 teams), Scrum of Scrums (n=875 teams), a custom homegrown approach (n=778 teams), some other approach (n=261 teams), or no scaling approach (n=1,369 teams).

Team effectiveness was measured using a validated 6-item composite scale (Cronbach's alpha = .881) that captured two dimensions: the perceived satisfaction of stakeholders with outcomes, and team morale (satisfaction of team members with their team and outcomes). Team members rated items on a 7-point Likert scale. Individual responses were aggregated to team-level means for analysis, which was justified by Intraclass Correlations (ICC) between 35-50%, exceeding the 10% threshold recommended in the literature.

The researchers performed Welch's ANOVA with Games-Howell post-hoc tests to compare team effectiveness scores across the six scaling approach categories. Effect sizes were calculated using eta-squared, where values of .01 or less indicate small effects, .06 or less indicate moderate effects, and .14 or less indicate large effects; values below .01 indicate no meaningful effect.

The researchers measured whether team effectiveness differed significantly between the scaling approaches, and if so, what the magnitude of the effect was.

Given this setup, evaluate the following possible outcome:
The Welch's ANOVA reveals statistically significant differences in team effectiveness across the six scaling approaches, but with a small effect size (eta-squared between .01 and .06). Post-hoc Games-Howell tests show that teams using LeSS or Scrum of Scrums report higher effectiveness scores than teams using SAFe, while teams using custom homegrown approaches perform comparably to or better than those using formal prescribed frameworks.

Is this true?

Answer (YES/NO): NO